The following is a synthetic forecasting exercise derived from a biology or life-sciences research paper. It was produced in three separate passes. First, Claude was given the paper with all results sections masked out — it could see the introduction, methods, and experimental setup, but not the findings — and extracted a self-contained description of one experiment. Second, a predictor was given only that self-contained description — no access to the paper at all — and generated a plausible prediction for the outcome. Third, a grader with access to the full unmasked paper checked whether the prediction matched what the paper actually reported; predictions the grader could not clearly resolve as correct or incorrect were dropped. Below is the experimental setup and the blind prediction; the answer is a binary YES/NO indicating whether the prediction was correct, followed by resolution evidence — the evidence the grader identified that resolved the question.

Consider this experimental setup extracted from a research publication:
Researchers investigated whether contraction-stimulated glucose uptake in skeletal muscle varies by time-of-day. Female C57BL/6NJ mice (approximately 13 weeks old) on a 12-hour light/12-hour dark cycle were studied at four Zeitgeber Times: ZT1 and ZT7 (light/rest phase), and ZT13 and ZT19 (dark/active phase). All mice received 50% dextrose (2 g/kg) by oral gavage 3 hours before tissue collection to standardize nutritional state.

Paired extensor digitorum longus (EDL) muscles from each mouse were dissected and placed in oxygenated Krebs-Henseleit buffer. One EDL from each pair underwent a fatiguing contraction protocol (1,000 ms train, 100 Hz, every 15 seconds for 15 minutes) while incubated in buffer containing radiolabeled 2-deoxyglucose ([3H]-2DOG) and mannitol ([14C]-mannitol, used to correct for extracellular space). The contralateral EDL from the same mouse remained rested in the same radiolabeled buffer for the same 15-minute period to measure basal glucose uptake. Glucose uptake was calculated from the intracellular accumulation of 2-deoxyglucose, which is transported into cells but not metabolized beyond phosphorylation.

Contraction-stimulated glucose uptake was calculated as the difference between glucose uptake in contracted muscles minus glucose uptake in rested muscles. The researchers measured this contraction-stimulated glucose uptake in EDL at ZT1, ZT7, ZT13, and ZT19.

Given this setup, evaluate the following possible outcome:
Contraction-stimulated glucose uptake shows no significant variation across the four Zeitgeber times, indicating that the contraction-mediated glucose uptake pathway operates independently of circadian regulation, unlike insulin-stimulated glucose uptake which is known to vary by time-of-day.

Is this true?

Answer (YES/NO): YES